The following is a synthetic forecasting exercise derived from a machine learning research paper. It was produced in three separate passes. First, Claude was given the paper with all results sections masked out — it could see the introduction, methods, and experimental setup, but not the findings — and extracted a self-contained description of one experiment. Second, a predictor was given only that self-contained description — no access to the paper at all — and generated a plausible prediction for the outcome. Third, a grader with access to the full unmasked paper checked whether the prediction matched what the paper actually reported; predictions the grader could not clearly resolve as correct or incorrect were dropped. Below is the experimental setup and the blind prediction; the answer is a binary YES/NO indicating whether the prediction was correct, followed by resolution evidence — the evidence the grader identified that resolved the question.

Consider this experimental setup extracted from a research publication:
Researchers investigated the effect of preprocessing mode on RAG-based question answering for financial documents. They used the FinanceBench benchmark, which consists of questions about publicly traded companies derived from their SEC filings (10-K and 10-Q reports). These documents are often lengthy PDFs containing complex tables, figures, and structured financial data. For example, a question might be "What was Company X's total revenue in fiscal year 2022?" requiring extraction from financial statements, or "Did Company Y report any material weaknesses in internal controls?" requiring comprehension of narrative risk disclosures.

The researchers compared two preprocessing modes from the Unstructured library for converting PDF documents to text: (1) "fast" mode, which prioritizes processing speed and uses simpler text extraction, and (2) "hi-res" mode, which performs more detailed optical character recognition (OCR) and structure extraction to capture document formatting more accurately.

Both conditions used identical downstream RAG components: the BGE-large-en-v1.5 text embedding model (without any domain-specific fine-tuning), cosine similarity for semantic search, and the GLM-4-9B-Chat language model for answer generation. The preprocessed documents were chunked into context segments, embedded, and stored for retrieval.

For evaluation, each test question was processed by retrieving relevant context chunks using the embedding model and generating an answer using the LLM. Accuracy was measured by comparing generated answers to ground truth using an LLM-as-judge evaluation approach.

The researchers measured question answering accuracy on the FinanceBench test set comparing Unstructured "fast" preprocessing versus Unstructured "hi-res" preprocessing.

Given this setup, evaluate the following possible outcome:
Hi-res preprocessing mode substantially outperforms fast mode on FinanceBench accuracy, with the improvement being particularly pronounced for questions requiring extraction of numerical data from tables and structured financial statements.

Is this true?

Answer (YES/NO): NO